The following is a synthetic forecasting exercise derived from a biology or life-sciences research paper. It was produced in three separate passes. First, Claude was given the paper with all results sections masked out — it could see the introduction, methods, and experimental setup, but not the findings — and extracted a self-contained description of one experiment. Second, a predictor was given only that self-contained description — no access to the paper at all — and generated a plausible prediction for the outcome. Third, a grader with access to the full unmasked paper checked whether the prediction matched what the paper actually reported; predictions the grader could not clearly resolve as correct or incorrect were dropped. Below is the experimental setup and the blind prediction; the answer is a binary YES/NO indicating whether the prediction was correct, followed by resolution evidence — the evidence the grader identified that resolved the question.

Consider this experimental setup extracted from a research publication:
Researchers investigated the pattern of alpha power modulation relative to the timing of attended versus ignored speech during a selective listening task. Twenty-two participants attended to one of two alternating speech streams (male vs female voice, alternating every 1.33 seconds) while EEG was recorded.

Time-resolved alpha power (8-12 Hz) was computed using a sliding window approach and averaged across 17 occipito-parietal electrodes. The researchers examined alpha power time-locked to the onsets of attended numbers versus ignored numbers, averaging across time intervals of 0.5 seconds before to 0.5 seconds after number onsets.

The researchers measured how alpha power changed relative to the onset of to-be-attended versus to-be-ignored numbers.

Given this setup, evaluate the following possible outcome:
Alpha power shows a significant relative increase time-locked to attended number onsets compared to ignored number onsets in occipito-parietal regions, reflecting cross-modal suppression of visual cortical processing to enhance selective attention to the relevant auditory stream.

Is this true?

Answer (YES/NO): YES